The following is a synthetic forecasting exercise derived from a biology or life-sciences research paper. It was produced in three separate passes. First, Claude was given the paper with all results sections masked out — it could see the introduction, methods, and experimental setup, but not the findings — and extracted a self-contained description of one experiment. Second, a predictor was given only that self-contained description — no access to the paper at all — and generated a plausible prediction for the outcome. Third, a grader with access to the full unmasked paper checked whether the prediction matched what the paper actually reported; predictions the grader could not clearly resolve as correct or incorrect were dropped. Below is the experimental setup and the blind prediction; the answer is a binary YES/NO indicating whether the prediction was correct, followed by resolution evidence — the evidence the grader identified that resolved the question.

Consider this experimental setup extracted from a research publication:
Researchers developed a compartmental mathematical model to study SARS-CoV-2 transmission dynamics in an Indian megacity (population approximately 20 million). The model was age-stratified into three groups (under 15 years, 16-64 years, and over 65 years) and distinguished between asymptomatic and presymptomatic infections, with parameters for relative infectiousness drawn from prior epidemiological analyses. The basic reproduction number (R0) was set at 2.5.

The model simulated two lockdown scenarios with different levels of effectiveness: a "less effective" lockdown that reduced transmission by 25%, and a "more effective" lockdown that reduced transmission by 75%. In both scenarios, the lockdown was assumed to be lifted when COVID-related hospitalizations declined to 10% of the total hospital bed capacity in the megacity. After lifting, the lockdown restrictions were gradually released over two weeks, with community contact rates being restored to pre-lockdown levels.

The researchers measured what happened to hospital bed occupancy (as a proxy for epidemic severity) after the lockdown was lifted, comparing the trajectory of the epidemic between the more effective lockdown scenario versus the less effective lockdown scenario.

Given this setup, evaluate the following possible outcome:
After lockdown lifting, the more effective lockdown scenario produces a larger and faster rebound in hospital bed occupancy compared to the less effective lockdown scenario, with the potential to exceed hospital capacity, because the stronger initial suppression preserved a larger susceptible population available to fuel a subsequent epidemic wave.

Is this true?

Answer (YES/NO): YES